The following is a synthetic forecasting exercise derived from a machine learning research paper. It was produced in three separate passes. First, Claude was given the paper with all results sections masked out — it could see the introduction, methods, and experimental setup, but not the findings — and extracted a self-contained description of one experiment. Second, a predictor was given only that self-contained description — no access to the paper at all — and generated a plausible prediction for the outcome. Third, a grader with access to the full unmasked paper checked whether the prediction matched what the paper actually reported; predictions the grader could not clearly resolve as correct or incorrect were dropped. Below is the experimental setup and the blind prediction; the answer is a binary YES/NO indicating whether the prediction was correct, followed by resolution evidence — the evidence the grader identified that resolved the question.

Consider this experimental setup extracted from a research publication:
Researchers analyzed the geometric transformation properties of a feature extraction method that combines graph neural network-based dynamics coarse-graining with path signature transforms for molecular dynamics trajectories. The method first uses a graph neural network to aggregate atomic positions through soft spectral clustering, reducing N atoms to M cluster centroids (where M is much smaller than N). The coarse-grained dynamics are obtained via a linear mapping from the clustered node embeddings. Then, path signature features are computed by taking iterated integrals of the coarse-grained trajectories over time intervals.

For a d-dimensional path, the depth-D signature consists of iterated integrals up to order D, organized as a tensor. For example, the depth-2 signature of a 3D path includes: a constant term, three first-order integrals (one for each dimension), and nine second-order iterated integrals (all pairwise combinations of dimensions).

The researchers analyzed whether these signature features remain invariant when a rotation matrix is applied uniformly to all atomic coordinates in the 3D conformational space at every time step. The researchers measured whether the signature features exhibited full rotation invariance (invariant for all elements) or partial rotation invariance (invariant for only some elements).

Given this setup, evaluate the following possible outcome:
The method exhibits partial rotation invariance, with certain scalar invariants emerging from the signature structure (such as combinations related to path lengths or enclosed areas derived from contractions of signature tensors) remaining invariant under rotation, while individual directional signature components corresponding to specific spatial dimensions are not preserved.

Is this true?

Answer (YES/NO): NO